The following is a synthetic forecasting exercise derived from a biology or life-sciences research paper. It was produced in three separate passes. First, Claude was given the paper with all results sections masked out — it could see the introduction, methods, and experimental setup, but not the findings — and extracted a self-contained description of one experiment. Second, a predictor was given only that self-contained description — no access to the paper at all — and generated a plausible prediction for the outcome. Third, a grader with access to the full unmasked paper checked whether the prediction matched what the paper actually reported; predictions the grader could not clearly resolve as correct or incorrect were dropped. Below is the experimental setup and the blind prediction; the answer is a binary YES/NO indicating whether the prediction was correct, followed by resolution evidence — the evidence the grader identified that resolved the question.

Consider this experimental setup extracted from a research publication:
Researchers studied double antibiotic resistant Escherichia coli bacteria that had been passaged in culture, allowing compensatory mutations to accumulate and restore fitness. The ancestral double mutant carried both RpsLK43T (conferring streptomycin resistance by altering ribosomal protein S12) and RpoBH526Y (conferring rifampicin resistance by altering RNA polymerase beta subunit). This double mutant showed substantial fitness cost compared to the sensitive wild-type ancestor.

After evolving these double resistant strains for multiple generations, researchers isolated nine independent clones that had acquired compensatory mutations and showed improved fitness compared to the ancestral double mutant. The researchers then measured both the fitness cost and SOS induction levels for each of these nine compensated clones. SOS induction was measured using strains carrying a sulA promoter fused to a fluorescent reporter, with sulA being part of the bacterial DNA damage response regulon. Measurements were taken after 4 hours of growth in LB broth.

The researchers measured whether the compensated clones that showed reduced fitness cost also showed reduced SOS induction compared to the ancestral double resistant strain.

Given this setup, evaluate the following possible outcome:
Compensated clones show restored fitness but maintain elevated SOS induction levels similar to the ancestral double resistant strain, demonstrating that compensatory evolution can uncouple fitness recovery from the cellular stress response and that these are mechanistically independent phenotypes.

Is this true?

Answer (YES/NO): NO